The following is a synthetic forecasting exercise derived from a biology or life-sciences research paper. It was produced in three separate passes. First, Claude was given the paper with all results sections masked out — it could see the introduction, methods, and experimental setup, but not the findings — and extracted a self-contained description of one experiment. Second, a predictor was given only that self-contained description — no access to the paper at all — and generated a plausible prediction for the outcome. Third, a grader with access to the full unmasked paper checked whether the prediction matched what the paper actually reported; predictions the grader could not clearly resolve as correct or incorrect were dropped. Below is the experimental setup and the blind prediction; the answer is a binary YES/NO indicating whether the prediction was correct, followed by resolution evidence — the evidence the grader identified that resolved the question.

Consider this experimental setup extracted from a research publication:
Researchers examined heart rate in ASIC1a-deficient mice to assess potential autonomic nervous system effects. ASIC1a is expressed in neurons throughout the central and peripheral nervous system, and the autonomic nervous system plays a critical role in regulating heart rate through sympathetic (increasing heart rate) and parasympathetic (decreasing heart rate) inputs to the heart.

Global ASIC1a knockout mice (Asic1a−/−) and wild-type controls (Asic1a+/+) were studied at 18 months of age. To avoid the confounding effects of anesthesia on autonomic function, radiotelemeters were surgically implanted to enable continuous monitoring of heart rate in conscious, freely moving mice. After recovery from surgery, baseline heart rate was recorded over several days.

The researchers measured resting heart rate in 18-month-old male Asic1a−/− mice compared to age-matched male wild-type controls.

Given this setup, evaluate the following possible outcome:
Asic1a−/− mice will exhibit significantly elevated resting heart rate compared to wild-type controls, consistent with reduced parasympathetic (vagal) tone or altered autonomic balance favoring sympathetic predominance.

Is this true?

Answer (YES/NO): YES